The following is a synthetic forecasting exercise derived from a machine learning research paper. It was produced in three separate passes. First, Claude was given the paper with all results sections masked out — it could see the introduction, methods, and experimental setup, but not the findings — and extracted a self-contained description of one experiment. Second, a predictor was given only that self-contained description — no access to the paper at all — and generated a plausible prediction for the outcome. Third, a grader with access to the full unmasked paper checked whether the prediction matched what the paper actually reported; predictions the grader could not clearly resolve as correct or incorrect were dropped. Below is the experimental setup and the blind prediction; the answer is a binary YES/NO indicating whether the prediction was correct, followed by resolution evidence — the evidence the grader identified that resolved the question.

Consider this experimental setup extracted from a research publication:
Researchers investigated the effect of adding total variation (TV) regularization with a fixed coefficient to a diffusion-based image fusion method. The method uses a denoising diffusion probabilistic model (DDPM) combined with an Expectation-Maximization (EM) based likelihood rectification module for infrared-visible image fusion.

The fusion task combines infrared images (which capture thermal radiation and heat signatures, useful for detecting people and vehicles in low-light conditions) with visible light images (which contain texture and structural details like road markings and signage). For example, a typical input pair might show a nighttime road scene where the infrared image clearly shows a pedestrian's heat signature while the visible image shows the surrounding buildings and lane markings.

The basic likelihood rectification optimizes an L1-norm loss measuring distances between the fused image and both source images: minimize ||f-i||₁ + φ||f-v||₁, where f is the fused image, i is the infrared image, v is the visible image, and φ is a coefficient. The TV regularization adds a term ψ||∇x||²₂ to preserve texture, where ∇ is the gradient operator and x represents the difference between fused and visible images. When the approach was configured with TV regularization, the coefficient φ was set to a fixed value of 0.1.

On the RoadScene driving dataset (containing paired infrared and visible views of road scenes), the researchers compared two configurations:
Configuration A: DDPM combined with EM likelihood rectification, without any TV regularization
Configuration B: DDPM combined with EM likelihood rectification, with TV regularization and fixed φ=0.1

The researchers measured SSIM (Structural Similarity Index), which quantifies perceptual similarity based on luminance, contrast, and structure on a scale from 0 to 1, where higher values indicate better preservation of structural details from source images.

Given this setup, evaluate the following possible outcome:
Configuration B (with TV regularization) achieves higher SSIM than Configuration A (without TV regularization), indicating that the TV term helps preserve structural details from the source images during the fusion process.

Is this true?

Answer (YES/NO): NO